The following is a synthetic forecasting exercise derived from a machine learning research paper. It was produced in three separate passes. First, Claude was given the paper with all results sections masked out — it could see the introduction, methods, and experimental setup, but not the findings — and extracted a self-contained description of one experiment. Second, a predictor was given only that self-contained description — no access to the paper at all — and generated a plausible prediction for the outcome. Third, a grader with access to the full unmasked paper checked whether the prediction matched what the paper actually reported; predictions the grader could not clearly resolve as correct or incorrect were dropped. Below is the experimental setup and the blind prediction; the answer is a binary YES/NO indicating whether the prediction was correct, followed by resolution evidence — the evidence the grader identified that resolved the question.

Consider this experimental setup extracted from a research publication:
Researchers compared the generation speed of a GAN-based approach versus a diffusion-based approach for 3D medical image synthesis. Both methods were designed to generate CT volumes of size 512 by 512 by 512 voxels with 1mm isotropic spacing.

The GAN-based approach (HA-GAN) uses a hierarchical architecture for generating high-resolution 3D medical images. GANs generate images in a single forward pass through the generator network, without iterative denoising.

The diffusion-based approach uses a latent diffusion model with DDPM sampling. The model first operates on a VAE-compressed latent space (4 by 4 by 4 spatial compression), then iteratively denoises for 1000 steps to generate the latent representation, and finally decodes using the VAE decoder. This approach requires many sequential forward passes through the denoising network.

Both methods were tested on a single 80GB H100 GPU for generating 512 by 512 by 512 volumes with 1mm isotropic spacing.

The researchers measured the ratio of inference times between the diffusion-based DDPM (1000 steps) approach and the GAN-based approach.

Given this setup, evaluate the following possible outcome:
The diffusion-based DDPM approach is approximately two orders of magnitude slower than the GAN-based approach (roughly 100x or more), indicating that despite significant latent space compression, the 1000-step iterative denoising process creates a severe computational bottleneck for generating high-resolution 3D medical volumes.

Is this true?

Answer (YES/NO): YES